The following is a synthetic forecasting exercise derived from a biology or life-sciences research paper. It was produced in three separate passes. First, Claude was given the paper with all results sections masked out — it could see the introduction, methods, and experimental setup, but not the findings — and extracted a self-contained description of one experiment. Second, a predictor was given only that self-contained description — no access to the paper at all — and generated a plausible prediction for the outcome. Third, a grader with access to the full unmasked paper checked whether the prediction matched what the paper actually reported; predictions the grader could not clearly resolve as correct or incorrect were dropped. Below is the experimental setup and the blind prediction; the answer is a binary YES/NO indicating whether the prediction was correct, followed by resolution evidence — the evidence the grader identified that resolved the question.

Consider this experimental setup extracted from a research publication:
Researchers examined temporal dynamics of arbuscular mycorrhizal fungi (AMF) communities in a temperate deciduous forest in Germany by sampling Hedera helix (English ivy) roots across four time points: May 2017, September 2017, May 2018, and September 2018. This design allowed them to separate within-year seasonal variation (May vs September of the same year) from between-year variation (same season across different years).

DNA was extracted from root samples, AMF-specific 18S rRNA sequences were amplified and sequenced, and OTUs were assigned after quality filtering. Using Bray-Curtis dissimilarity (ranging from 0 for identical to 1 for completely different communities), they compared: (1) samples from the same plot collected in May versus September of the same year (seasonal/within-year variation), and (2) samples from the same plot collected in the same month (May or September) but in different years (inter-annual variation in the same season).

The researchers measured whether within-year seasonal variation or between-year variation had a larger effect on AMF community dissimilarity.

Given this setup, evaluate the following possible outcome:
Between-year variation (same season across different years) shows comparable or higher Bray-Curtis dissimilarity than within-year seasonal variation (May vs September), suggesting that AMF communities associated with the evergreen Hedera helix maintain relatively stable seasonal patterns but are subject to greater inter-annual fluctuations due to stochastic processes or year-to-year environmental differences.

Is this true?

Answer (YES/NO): YES